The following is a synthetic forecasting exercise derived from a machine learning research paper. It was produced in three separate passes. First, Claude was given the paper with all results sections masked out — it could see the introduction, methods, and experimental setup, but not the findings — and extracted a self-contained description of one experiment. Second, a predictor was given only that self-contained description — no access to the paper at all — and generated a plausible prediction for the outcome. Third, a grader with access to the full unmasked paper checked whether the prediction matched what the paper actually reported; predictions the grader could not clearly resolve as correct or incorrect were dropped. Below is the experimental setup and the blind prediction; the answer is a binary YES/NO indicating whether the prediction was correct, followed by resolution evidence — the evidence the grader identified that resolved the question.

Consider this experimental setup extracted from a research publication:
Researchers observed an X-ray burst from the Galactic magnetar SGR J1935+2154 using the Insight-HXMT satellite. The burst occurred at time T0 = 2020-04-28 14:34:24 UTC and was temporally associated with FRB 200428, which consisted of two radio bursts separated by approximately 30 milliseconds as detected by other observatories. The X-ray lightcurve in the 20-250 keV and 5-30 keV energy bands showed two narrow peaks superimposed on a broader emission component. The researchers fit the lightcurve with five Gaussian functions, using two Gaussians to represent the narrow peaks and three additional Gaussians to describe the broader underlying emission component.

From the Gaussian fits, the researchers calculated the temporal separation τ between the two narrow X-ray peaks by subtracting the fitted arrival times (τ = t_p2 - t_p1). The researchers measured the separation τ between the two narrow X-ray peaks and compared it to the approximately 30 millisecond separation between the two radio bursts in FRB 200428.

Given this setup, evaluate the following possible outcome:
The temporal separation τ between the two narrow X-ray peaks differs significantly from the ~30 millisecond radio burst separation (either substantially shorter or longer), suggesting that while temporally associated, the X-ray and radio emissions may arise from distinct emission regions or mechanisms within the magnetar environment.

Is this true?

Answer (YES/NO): NO